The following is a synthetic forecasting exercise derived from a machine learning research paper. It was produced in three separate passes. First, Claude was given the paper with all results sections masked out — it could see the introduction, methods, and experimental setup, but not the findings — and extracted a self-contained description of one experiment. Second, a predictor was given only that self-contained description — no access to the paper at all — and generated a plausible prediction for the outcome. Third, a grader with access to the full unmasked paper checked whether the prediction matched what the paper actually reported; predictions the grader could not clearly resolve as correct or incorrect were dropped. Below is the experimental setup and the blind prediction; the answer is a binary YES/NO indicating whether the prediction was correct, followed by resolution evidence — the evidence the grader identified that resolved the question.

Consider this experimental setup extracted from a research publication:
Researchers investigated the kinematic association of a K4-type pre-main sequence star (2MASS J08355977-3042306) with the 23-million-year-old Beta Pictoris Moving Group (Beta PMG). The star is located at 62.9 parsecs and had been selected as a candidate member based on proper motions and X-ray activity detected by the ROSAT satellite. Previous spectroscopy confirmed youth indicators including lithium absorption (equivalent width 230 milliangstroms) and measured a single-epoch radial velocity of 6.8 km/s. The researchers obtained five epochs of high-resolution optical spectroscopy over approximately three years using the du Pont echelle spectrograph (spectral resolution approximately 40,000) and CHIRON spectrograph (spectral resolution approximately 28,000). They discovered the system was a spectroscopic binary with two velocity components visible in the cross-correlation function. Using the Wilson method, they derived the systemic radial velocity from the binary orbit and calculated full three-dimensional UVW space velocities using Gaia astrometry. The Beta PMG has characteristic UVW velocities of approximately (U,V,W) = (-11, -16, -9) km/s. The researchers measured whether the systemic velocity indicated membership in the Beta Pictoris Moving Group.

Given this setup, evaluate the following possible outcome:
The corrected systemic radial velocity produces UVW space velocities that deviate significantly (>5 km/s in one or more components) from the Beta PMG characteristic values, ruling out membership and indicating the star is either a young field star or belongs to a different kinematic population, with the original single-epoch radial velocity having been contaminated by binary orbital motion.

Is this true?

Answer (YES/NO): YES